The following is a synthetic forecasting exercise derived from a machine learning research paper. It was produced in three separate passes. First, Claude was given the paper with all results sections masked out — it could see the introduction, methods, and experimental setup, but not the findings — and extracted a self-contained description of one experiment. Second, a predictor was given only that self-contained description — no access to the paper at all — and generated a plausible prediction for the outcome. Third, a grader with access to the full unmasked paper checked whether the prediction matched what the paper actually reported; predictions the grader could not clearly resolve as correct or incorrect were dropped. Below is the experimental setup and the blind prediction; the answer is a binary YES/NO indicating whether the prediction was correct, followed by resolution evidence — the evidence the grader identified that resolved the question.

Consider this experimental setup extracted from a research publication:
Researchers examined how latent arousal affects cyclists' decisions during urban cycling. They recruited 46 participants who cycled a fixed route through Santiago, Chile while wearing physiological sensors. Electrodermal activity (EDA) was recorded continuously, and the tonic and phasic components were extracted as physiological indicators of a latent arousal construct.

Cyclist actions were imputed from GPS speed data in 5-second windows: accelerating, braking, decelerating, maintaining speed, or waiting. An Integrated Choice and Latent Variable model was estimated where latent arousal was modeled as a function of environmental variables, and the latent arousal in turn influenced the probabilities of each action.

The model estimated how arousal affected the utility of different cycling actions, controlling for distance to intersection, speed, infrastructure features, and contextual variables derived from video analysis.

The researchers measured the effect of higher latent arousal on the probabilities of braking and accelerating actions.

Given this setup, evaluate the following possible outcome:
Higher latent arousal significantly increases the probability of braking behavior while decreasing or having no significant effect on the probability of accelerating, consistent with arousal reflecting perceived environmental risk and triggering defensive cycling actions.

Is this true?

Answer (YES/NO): NO